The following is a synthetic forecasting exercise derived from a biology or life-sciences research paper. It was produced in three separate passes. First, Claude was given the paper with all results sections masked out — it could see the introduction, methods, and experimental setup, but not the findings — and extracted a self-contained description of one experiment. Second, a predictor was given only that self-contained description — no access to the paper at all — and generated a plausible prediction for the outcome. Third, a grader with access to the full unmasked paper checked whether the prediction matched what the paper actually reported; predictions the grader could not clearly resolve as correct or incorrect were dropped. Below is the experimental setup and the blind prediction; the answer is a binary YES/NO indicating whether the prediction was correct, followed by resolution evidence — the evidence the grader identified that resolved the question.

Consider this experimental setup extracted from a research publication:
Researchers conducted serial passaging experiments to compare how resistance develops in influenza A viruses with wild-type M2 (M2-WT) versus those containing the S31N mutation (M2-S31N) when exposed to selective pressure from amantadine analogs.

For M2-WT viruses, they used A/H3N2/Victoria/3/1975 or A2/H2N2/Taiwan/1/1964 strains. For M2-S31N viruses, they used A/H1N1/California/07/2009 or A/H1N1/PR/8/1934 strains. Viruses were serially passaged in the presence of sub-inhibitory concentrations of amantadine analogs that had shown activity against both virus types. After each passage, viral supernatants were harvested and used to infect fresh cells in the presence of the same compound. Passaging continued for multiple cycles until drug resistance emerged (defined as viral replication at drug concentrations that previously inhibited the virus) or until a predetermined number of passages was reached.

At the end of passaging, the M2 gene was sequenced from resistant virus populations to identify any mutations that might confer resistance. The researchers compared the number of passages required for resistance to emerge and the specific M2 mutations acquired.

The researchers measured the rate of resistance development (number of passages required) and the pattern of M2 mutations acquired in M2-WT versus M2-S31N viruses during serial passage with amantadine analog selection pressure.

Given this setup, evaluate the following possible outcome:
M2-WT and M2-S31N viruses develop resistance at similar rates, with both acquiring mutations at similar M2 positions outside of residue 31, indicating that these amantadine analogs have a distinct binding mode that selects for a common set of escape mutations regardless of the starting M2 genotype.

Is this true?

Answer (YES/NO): NO